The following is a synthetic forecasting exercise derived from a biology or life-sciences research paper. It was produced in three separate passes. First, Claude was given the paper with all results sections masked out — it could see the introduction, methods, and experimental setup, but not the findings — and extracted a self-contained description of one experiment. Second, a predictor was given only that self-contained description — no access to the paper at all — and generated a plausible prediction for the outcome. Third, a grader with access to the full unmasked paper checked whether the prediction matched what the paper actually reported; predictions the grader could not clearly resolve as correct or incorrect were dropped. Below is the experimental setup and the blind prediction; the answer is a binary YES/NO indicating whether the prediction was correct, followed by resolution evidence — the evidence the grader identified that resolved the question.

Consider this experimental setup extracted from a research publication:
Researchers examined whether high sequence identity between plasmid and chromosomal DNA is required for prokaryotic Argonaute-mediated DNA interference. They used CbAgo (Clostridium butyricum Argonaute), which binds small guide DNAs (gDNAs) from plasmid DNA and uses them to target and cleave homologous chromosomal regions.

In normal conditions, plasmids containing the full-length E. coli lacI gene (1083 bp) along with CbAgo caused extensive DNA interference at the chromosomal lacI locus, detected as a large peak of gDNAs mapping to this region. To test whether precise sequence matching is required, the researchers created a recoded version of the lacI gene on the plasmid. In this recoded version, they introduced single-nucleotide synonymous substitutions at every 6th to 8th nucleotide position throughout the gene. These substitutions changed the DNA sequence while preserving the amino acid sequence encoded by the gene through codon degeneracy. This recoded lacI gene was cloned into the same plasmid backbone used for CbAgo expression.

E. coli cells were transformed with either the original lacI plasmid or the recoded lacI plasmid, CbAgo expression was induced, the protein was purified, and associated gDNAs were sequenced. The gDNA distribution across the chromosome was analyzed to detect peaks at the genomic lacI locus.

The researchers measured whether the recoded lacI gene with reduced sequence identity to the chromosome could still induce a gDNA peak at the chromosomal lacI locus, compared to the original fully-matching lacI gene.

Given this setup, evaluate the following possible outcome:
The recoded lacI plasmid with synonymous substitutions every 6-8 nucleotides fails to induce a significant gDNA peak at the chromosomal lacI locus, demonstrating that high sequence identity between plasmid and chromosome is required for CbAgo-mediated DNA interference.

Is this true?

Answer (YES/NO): YES